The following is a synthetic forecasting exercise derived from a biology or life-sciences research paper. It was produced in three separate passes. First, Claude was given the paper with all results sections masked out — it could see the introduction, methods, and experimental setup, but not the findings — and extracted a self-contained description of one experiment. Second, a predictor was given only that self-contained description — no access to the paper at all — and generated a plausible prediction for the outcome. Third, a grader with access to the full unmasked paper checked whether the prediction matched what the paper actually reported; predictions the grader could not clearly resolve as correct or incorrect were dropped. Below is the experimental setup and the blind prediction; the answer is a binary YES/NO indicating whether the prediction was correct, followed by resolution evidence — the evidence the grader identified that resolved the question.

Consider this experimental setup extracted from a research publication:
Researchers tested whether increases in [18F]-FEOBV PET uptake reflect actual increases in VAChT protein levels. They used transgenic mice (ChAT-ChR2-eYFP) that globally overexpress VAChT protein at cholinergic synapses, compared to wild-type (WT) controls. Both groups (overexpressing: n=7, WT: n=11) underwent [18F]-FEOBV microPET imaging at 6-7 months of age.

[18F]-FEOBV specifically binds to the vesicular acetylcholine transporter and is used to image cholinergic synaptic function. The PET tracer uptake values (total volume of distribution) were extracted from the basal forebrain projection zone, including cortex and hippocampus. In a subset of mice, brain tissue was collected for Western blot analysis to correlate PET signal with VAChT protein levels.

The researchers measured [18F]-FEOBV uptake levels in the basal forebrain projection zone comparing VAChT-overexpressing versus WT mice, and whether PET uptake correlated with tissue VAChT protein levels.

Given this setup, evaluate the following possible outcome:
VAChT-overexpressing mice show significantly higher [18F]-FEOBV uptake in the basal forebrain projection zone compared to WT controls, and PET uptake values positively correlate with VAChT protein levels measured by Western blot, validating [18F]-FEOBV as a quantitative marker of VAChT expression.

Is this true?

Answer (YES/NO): YES